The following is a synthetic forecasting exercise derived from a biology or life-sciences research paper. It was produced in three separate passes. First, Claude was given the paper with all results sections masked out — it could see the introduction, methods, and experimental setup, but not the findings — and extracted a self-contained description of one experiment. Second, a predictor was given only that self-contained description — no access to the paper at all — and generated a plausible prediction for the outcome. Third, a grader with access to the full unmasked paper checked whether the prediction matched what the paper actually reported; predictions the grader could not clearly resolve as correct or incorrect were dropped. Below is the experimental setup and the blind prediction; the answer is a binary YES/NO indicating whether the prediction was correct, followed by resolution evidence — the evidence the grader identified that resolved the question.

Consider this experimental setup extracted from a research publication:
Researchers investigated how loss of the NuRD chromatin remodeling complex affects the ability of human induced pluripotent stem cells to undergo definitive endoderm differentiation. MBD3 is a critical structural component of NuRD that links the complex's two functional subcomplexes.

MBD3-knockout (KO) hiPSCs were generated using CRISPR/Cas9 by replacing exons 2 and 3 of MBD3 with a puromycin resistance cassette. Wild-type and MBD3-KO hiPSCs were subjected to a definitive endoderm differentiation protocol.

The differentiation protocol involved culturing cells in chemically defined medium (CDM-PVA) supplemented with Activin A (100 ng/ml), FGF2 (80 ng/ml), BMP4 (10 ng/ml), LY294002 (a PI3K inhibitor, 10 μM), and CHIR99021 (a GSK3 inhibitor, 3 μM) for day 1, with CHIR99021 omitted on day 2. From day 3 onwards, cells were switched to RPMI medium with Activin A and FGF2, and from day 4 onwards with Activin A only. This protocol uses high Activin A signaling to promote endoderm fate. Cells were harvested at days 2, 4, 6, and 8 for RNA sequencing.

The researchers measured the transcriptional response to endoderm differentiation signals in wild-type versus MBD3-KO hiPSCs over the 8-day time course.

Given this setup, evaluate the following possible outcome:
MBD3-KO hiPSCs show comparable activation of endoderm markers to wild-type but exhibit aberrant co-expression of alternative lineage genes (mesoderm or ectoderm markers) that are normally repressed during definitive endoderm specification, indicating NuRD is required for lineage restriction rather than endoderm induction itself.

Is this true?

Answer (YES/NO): NO